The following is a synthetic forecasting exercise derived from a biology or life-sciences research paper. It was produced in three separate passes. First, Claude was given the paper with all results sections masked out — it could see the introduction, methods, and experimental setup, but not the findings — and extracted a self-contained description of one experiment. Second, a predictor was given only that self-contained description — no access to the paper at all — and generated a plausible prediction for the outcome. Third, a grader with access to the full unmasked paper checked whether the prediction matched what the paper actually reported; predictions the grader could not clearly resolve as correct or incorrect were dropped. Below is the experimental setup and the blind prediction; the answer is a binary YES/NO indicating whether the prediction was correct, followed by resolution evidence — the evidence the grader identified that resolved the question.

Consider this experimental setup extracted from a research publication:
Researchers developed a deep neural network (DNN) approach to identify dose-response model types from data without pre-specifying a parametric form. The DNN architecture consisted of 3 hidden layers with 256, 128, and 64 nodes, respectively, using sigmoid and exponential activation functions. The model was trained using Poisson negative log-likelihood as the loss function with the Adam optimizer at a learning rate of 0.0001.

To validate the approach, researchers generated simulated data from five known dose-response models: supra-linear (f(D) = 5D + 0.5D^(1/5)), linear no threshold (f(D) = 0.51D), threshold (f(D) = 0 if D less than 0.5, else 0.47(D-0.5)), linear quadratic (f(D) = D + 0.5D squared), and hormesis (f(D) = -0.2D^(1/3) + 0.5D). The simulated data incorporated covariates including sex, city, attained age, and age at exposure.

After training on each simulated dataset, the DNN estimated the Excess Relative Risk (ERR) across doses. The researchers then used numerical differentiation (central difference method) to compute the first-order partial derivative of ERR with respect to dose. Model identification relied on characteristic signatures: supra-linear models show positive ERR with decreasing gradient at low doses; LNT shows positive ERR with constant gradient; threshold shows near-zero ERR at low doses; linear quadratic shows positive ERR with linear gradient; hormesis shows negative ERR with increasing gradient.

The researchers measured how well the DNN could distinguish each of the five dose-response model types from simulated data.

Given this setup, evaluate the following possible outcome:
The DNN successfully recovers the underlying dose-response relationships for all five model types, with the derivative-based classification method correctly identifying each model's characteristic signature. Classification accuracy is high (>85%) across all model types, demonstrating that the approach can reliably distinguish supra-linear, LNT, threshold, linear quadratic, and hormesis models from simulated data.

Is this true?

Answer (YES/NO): NO